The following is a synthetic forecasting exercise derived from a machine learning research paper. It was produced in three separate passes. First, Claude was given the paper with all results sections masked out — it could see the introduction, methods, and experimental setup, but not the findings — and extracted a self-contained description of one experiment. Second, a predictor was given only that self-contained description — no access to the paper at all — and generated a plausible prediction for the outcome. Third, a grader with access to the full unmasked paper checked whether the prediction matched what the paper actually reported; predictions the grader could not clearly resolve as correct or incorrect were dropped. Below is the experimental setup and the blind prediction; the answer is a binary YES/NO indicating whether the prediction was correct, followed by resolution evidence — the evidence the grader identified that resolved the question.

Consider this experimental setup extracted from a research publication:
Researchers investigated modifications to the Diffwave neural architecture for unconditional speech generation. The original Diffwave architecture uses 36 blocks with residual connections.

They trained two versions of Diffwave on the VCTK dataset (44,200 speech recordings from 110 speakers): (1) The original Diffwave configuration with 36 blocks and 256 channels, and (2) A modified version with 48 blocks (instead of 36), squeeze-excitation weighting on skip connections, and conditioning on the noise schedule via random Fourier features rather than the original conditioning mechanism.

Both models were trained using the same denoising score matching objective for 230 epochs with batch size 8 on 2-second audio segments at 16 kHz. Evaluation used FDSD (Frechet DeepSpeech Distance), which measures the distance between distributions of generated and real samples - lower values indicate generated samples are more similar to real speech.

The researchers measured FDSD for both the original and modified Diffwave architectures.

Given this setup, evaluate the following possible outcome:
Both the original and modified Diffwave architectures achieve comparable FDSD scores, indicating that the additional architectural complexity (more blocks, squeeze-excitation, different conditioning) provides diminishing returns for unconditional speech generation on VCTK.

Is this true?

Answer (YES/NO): NO